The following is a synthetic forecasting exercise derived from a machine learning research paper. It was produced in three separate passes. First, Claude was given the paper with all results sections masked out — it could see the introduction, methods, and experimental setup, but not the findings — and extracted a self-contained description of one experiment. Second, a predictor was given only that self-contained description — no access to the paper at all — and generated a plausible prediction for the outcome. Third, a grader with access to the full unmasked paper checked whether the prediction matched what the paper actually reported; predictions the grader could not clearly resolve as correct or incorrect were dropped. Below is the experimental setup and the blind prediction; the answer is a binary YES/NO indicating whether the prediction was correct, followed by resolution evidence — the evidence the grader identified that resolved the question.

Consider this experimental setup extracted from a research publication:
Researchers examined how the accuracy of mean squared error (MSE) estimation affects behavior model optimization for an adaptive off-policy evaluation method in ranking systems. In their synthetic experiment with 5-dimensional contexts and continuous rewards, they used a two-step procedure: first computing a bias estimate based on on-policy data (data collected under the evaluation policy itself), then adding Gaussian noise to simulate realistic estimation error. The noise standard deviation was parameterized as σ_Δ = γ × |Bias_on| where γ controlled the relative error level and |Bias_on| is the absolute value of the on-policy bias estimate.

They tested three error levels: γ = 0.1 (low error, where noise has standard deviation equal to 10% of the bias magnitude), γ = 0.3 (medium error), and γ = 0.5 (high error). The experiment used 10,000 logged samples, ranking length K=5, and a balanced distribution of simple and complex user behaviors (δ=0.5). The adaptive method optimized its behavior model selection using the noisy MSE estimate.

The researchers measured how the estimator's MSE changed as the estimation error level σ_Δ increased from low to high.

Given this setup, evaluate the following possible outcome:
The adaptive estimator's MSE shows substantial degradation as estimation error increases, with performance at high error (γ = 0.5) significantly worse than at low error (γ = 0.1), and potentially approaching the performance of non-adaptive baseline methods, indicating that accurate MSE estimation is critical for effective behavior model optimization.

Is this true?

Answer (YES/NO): NO